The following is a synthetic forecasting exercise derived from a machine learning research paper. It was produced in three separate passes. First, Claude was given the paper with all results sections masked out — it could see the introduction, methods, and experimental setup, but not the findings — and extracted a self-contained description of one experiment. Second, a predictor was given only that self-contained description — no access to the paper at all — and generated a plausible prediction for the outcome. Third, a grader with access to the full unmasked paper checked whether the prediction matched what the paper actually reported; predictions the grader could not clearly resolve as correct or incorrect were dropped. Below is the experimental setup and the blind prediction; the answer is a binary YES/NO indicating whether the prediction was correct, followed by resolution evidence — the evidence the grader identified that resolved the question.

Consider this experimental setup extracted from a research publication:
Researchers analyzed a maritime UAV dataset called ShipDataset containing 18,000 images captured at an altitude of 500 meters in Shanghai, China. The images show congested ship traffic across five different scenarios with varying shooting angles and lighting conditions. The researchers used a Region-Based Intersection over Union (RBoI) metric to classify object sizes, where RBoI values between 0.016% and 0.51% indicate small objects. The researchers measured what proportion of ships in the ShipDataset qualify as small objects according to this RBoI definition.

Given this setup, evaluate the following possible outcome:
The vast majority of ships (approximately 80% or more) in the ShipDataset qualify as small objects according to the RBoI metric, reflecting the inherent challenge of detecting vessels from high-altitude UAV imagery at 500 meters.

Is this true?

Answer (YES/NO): YES